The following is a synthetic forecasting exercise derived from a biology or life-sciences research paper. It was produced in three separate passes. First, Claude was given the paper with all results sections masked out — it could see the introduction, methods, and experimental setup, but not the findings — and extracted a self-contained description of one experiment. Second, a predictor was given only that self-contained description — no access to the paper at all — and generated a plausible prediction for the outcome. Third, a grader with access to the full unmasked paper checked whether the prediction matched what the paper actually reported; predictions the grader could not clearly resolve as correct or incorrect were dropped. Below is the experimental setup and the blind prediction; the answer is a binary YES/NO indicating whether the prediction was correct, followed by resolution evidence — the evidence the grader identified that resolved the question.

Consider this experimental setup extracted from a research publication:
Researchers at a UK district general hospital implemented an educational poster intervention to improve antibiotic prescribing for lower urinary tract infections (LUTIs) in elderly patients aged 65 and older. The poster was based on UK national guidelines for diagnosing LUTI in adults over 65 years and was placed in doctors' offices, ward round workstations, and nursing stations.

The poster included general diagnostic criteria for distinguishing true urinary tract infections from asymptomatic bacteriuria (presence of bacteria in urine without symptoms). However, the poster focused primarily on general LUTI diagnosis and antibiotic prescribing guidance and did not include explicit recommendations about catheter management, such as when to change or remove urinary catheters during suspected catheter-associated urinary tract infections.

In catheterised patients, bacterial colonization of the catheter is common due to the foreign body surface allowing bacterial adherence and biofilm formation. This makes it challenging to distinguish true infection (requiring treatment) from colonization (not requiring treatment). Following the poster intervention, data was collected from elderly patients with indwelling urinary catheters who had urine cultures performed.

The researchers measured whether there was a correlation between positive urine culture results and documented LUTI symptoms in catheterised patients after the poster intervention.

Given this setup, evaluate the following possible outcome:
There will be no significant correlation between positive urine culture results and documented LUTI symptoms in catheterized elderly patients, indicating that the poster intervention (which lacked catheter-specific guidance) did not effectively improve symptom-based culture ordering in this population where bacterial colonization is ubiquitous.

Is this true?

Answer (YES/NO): YES